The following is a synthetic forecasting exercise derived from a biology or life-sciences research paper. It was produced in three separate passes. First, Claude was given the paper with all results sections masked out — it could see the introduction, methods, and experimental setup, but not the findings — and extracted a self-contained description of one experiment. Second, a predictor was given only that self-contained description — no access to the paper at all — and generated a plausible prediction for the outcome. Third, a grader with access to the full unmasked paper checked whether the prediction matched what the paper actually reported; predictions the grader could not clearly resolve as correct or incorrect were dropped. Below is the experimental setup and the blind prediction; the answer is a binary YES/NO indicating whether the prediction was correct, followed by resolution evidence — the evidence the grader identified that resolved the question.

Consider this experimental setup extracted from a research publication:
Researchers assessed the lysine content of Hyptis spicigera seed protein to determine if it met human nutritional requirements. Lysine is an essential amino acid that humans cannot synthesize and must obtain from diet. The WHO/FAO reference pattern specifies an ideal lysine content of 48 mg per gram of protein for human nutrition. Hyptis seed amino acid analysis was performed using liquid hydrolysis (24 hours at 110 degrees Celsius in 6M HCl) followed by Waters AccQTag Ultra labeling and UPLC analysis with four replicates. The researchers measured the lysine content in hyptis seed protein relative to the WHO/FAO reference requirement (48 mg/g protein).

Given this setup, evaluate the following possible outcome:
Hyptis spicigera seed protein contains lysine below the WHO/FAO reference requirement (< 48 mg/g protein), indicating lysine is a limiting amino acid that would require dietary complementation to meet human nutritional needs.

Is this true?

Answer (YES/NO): NO